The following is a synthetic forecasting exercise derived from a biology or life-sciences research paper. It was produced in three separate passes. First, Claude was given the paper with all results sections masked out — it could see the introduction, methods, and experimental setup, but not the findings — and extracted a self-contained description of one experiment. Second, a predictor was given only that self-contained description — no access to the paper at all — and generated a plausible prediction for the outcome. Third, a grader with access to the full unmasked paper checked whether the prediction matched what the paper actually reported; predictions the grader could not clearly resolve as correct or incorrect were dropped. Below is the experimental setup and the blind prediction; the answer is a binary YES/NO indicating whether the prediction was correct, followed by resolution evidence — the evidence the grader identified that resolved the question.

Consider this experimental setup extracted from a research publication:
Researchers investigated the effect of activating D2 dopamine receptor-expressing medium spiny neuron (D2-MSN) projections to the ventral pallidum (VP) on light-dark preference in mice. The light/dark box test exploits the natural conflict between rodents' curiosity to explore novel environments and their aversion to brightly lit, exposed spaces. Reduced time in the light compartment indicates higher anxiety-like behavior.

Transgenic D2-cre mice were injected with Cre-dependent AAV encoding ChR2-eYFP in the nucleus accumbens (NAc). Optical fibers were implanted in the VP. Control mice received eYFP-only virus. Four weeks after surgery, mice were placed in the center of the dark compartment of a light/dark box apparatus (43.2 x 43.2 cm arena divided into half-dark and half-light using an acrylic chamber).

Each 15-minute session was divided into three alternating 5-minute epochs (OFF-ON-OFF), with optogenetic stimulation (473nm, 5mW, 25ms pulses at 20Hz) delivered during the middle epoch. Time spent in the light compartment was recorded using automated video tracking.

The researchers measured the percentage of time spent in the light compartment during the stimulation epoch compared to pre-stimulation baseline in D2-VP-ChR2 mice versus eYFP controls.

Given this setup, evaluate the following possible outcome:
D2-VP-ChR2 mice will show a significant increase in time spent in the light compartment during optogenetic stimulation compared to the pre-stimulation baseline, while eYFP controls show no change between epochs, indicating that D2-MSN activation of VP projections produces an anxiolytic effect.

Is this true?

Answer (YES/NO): NO